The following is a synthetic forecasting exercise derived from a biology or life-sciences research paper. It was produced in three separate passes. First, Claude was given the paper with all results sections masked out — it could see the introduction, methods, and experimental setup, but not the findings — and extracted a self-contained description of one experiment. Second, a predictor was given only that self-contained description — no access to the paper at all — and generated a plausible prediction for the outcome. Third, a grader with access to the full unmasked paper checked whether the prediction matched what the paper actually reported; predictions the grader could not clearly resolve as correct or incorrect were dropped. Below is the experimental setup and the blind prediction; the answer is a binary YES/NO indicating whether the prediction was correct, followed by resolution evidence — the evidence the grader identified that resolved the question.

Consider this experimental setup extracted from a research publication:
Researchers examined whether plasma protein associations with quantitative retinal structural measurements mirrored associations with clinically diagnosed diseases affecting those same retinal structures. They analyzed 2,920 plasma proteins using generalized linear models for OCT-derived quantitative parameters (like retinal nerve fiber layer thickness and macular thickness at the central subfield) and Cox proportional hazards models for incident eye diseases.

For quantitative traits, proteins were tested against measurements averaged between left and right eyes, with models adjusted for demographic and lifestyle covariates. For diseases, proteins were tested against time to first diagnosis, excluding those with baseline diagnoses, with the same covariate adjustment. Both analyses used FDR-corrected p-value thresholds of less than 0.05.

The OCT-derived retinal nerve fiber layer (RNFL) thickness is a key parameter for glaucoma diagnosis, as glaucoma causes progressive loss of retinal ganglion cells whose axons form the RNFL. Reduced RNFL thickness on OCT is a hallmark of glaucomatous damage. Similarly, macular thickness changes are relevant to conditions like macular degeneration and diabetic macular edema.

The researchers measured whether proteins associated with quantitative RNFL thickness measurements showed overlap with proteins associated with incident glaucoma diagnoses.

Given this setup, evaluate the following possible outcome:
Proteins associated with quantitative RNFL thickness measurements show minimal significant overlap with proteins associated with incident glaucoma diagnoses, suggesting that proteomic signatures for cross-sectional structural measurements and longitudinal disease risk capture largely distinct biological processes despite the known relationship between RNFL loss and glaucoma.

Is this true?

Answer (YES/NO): YES